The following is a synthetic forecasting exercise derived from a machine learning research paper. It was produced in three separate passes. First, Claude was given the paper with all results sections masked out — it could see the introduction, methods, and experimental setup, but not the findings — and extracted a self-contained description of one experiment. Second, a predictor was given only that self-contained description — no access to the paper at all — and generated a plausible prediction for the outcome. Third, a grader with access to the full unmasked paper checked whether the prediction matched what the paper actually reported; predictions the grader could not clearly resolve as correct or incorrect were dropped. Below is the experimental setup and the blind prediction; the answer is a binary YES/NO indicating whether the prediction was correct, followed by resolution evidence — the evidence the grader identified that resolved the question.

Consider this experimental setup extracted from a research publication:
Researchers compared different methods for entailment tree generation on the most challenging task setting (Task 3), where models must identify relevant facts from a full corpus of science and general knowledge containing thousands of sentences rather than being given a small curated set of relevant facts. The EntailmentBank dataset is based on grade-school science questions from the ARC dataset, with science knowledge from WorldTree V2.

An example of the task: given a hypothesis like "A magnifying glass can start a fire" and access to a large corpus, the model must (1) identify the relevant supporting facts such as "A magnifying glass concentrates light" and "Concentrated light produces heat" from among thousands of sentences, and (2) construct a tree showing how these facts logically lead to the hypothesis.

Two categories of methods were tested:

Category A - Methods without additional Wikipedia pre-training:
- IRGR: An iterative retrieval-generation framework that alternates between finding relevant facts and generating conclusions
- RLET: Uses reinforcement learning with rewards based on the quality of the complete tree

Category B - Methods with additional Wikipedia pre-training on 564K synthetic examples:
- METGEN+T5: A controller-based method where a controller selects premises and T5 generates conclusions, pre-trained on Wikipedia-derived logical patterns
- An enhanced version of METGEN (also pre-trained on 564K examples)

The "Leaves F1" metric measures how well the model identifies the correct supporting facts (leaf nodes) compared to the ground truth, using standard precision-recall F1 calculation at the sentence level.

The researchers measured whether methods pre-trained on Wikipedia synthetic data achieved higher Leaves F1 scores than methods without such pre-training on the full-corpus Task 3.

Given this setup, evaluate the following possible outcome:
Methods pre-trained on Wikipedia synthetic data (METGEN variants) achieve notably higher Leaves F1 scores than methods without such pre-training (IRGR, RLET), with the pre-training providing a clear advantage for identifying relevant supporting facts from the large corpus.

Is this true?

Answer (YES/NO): NO